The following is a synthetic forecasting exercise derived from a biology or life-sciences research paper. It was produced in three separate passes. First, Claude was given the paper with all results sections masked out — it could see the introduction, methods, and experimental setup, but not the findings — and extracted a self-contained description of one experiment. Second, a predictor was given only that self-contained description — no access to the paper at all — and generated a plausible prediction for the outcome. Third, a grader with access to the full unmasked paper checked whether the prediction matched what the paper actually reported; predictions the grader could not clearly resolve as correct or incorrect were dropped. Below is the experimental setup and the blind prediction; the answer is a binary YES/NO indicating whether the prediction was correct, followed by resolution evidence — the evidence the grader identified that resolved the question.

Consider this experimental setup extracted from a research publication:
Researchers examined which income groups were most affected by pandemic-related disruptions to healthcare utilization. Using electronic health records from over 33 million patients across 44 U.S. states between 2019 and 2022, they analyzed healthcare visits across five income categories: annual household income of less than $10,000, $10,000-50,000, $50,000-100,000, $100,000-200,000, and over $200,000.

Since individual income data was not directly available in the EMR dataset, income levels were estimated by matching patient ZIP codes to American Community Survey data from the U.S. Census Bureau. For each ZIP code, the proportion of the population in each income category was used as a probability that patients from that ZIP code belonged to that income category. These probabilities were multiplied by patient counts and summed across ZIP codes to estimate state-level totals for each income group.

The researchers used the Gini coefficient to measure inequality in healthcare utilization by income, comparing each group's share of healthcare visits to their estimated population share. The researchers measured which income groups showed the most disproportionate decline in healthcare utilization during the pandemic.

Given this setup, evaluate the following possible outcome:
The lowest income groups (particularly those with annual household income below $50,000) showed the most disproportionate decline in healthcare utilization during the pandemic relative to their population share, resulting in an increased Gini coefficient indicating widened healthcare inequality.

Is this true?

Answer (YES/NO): YES